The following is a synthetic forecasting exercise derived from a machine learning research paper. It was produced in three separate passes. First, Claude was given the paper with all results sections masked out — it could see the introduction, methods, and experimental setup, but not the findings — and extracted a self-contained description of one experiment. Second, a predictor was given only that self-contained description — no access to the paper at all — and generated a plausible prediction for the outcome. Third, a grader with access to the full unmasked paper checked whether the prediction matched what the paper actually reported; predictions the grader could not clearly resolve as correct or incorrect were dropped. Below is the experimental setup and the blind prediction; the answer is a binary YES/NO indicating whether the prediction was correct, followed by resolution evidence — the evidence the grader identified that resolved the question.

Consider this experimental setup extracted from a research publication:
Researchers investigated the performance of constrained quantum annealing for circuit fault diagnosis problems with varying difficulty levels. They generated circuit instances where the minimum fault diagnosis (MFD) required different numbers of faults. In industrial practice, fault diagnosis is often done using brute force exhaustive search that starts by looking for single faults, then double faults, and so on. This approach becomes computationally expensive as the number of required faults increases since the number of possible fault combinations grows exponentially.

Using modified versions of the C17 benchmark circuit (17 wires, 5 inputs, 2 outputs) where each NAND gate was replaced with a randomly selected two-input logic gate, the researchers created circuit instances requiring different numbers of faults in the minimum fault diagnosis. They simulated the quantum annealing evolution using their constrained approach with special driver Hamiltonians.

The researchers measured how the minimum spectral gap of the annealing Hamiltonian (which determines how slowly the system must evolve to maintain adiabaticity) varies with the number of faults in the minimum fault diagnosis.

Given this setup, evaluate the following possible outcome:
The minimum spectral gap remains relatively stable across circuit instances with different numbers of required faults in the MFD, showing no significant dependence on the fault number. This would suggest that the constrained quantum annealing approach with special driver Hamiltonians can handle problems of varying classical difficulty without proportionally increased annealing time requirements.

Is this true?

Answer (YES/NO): YES